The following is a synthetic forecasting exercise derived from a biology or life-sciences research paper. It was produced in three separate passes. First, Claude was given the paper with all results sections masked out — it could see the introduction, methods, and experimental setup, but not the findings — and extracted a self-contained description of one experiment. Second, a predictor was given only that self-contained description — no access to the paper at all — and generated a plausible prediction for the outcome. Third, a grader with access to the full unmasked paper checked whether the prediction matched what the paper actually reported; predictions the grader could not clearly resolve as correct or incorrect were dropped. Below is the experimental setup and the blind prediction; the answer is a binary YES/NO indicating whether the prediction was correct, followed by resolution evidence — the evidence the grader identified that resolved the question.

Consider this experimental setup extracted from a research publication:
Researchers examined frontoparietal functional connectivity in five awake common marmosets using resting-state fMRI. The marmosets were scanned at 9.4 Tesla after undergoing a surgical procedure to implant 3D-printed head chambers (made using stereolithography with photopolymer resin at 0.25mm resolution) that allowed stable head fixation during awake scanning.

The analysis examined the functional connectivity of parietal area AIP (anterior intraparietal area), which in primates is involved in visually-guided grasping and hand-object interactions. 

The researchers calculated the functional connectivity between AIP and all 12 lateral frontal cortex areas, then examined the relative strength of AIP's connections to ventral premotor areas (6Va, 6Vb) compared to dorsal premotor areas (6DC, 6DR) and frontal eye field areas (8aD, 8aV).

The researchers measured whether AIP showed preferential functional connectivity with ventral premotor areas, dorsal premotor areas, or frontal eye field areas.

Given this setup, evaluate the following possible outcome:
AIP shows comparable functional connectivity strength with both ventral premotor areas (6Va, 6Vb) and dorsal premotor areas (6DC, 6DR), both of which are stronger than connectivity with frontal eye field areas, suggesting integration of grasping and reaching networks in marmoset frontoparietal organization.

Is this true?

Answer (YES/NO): NO